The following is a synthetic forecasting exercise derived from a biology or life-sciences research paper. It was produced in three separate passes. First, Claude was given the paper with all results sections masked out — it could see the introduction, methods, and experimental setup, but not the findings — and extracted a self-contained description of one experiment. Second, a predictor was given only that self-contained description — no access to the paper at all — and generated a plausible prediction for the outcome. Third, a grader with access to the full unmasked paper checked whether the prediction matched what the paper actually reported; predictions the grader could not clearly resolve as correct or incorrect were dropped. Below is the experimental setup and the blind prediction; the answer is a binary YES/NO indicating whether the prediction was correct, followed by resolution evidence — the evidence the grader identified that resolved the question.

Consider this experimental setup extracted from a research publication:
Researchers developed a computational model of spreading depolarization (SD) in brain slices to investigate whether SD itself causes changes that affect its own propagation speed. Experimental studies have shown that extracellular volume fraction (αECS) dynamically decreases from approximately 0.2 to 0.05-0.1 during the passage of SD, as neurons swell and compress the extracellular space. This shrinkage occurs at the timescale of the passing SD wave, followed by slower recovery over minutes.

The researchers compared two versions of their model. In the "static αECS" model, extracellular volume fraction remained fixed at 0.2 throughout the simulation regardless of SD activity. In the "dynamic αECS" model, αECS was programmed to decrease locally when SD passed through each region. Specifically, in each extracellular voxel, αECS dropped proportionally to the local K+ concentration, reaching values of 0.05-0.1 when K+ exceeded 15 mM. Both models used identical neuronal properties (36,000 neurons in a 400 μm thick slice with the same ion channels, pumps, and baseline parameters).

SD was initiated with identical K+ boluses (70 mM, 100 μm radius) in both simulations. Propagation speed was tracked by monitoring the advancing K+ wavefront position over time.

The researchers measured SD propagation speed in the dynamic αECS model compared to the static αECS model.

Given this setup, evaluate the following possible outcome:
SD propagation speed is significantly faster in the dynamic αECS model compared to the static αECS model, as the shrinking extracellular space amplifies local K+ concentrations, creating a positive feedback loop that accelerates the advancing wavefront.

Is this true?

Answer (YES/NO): YES